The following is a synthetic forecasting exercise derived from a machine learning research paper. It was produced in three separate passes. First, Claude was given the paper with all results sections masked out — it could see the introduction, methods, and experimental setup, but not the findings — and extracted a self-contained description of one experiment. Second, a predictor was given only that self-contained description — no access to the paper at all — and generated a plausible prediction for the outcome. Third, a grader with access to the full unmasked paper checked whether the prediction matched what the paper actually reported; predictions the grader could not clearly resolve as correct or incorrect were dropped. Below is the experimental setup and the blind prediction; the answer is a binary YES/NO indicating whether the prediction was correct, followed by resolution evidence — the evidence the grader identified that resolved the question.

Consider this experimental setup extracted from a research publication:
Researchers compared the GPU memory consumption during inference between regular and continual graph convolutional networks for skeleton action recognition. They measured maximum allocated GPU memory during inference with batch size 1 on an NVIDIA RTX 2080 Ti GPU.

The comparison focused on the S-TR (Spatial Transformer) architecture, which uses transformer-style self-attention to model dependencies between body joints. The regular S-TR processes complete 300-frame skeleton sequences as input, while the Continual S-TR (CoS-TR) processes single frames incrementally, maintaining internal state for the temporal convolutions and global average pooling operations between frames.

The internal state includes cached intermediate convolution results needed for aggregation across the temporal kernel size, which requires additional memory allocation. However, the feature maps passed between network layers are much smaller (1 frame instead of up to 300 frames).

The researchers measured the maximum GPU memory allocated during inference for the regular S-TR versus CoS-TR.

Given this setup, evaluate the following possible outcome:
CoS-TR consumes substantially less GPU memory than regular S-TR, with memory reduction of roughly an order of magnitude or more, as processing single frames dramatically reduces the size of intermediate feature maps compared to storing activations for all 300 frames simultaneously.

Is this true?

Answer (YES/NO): NO